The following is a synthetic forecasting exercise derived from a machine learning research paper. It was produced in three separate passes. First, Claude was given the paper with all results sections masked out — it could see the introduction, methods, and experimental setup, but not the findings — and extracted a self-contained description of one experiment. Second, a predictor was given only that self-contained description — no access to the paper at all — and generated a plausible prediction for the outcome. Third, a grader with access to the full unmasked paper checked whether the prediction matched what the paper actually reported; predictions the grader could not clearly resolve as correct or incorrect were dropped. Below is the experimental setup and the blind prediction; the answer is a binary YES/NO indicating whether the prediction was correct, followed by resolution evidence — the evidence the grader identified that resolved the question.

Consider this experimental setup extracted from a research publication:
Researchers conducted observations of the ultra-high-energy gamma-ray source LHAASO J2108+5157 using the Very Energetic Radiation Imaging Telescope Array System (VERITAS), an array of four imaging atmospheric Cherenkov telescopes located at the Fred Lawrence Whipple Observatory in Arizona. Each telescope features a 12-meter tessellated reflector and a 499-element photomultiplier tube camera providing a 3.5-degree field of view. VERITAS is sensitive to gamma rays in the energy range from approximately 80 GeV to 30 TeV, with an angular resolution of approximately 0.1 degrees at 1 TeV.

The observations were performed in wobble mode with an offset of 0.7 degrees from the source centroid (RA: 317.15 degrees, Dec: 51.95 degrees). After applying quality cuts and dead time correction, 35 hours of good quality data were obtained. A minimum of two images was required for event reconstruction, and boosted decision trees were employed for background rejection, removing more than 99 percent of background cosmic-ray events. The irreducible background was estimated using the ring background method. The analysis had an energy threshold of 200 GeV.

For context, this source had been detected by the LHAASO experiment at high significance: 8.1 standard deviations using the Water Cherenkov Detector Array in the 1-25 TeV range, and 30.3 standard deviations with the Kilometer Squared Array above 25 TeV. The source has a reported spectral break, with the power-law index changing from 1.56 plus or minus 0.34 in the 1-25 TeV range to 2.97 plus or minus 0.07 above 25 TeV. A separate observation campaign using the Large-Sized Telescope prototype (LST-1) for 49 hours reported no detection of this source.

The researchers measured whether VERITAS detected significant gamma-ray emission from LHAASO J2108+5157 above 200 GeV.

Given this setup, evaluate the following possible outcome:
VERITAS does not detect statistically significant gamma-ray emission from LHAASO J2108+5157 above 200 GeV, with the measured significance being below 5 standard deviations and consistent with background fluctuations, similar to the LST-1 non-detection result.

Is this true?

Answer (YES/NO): YES